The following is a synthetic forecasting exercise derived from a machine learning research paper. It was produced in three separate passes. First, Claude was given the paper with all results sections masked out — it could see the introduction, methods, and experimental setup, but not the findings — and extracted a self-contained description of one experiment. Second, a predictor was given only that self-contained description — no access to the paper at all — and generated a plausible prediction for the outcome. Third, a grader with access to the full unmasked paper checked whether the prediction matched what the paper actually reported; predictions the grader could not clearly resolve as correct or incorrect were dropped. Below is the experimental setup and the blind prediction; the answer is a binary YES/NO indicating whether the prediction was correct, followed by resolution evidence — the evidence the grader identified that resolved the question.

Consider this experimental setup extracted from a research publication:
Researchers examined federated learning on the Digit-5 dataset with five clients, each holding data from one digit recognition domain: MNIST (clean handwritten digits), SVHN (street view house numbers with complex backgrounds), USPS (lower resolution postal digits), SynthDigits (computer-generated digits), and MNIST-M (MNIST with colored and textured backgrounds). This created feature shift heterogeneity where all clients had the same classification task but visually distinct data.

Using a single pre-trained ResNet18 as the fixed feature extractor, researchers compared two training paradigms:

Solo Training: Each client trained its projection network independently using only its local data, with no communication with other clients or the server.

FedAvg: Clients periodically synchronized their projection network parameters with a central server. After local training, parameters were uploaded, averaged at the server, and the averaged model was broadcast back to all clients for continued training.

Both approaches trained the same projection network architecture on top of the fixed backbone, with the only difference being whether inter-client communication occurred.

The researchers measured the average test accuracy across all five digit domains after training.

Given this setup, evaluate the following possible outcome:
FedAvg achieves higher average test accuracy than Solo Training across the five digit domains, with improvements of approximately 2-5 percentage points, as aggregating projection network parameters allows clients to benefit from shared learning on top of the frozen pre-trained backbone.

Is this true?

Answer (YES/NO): NO